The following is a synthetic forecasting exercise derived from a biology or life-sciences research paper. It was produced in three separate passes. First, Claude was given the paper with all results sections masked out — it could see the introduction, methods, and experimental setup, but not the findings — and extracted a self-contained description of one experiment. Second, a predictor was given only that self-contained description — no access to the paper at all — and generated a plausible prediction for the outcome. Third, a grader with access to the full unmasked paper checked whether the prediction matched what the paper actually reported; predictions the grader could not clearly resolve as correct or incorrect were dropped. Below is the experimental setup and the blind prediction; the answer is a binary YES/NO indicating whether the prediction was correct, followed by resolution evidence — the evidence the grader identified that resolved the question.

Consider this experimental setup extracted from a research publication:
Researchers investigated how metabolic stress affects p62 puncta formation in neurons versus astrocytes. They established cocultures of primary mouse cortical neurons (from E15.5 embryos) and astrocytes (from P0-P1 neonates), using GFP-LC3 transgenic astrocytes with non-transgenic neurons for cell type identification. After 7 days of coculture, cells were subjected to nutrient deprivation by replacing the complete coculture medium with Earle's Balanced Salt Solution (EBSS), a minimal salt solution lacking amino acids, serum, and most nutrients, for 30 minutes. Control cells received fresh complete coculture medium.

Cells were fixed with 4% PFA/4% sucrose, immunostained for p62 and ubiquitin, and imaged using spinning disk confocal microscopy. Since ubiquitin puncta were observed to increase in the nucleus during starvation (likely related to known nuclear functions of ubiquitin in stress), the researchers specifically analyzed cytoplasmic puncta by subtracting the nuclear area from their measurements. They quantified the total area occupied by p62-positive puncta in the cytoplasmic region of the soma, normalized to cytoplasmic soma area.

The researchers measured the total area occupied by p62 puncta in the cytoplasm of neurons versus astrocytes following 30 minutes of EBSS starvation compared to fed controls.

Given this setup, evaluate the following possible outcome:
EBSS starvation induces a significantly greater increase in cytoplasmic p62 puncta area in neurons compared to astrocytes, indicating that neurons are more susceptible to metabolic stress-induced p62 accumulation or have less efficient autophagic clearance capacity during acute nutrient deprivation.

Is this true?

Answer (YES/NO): NO